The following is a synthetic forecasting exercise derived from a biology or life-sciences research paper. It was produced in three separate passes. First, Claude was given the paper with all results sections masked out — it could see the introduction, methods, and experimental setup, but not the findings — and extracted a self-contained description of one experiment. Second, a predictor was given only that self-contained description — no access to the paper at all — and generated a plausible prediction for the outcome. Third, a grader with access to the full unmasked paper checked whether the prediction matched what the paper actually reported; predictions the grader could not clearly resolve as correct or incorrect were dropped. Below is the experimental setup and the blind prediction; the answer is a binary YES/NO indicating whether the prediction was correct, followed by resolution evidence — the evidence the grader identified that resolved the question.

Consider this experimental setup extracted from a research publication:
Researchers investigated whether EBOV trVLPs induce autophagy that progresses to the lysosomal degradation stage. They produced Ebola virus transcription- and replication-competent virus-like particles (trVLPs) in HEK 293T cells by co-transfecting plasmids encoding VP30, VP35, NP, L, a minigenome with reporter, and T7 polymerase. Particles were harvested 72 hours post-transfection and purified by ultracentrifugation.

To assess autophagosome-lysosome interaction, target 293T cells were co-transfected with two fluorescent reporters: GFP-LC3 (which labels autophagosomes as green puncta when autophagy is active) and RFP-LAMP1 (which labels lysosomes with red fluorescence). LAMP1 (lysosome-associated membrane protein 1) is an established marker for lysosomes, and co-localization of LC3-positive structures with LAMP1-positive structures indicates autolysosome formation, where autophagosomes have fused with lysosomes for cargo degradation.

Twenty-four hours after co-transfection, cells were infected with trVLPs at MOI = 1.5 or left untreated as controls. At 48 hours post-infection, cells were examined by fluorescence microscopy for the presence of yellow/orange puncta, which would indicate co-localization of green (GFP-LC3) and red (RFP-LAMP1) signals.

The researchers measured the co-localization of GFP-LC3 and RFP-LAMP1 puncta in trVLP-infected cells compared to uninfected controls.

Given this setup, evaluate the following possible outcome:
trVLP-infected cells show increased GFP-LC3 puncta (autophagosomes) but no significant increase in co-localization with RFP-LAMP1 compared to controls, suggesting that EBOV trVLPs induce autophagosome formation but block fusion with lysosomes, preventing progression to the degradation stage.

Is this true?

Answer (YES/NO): NO